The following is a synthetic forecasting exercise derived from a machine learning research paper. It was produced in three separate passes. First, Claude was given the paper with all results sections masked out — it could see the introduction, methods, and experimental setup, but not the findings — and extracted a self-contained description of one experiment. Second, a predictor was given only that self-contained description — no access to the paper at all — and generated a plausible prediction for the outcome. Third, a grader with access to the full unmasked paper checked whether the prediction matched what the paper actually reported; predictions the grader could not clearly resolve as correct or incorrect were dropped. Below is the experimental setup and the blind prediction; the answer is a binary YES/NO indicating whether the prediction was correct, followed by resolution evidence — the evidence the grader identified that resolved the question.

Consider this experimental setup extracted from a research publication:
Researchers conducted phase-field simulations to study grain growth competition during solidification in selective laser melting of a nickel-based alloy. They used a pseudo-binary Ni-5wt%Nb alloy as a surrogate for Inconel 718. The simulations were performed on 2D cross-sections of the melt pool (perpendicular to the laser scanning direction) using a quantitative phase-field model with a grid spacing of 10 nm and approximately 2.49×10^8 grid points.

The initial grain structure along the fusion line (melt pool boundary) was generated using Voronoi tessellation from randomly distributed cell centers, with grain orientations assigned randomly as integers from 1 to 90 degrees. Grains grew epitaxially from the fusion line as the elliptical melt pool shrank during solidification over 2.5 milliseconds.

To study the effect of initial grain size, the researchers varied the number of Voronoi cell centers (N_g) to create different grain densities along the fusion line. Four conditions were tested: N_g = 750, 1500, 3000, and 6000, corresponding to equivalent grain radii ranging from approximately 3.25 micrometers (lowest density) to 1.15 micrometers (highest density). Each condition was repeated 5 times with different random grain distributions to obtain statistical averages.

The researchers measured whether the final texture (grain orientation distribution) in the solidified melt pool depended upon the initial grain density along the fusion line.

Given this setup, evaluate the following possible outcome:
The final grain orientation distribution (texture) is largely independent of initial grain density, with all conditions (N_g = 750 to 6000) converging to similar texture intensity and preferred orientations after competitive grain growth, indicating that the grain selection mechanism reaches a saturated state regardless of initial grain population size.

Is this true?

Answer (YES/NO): YES